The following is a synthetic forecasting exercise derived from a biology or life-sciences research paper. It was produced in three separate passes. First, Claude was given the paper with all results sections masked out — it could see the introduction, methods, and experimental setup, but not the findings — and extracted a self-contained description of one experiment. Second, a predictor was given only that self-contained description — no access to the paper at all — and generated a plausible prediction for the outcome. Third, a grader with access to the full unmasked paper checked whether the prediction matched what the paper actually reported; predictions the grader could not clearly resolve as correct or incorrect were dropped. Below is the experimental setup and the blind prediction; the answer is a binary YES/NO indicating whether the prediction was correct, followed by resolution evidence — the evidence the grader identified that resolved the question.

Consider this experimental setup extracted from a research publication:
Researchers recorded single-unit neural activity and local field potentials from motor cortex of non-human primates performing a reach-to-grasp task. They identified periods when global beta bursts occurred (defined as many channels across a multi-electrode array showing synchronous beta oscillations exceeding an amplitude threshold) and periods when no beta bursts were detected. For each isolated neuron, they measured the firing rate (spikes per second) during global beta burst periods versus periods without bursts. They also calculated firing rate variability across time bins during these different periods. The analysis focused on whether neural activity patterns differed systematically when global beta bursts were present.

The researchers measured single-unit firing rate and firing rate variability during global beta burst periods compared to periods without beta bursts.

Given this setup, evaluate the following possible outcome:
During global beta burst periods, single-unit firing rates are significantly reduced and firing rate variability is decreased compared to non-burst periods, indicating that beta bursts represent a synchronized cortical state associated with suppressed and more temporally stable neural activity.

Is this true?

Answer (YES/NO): YES